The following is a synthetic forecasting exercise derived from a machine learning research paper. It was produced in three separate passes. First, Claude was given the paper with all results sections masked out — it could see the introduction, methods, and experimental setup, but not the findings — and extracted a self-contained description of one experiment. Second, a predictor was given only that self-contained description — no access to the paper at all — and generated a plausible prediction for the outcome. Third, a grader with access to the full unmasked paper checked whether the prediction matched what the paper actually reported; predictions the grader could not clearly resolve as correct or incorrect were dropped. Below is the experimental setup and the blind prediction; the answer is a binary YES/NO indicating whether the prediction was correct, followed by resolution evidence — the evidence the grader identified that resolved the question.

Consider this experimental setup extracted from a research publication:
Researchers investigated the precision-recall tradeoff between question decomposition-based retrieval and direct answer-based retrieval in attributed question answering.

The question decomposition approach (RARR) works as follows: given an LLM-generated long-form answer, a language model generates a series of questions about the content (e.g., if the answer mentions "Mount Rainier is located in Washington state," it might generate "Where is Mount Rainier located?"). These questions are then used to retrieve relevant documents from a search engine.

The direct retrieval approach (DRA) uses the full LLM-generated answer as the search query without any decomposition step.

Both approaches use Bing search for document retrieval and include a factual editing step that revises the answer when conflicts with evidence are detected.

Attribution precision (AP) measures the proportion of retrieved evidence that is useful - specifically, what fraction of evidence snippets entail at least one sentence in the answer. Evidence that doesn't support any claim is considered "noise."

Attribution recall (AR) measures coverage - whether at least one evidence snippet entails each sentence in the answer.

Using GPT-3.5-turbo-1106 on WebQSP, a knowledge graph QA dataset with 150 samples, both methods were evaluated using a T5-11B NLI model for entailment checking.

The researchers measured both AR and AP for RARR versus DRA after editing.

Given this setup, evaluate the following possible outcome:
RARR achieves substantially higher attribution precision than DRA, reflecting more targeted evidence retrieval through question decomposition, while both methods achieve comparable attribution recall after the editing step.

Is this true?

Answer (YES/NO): NO